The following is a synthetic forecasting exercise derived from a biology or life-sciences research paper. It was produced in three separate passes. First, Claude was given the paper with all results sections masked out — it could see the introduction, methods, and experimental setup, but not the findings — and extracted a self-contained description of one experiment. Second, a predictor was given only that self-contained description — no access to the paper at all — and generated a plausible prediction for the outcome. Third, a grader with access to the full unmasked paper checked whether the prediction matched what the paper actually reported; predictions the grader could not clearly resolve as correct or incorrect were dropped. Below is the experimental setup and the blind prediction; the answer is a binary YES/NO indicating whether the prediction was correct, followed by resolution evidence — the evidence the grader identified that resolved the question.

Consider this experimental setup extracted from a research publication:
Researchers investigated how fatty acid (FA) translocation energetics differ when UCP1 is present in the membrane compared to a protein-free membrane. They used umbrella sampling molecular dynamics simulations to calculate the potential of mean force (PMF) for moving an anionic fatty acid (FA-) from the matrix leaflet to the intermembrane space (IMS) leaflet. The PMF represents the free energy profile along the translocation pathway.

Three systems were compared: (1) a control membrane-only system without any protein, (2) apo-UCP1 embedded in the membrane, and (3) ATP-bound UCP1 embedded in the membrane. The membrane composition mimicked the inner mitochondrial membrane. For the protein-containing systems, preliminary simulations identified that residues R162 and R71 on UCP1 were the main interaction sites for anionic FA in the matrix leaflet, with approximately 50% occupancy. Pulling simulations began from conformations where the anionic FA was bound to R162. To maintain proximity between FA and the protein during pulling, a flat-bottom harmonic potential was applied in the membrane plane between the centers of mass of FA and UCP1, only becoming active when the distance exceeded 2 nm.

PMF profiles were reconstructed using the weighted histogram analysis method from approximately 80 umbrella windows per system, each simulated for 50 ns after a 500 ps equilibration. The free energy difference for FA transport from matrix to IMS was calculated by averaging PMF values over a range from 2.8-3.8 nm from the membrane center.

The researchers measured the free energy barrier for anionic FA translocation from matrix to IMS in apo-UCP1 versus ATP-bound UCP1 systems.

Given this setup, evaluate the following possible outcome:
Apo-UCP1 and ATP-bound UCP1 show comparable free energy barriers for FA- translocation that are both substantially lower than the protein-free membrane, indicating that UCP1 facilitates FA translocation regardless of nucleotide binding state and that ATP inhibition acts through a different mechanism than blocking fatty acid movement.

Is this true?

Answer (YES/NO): NO